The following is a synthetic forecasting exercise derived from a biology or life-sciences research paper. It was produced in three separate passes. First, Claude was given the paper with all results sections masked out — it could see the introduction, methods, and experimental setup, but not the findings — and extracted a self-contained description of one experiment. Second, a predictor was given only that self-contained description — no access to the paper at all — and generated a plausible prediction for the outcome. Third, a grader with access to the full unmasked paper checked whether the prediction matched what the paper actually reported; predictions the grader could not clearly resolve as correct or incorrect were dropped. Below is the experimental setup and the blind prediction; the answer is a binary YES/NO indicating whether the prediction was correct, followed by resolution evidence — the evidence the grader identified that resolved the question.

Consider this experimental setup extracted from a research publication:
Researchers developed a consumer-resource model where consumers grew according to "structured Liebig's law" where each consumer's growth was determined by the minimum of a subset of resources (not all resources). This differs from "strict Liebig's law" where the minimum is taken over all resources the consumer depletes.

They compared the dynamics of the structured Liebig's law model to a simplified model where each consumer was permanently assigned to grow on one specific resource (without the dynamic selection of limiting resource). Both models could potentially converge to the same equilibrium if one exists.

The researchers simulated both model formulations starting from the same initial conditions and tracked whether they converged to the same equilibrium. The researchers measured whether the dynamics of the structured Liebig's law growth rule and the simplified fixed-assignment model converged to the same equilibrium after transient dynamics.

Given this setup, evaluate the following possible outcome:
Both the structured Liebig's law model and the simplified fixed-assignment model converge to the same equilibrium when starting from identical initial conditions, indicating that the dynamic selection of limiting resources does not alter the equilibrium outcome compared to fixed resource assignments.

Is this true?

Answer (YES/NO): YES